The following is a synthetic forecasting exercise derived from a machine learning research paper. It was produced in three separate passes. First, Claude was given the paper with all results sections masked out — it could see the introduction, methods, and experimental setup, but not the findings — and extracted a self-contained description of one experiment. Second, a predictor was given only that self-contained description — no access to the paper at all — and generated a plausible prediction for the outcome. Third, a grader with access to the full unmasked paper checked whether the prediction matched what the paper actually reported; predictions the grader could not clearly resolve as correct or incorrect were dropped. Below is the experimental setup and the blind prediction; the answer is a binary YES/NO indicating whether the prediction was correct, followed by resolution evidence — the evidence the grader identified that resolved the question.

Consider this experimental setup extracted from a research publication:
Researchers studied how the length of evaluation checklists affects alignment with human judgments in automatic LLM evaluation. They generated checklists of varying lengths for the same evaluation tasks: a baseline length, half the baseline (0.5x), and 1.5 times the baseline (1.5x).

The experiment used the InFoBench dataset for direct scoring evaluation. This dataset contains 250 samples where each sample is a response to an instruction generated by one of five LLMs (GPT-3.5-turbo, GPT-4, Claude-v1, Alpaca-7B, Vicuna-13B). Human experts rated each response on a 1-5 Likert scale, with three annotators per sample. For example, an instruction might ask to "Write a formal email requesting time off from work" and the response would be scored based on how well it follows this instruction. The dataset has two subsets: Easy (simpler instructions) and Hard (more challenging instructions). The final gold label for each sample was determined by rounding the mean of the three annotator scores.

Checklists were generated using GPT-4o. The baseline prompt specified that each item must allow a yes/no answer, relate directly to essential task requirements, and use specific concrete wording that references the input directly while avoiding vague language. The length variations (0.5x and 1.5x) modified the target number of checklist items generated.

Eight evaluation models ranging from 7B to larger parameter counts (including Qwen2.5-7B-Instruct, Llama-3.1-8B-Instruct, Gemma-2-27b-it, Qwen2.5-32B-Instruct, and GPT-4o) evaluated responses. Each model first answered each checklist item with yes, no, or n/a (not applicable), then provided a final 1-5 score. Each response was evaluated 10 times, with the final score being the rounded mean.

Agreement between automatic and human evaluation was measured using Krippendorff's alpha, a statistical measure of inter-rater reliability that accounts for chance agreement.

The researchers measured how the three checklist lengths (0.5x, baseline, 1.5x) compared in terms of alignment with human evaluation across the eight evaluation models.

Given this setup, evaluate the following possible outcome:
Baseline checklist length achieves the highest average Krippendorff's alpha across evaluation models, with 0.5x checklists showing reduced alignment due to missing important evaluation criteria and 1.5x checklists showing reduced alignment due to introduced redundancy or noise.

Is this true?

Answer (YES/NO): NO